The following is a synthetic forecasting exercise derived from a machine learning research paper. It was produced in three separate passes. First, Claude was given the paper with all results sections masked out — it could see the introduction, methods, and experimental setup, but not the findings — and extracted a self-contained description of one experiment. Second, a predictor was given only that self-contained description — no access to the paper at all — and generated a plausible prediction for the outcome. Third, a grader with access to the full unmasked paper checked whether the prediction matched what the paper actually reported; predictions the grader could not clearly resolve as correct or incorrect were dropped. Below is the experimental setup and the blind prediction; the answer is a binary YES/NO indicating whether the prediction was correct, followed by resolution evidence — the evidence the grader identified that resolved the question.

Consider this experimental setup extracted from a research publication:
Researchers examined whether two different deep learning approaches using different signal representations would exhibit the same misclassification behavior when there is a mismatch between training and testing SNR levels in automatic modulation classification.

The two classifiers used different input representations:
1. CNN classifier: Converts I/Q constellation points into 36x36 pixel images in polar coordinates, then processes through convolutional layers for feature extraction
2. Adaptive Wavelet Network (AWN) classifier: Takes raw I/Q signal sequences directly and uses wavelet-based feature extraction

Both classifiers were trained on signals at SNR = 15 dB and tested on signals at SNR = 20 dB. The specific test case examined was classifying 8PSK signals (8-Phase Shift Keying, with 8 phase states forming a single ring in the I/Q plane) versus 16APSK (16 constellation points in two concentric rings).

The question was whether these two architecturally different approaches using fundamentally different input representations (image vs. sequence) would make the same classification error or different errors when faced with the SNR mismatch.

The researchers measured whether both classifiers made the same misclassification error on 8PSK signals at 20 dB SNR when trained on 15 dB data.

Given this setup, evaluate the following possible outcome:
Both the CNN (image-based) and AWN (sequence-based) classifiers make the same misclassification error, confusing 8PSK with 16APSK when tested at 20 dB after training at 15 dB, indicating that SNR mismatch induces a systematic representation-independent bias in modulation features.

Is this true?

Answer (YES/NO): YES